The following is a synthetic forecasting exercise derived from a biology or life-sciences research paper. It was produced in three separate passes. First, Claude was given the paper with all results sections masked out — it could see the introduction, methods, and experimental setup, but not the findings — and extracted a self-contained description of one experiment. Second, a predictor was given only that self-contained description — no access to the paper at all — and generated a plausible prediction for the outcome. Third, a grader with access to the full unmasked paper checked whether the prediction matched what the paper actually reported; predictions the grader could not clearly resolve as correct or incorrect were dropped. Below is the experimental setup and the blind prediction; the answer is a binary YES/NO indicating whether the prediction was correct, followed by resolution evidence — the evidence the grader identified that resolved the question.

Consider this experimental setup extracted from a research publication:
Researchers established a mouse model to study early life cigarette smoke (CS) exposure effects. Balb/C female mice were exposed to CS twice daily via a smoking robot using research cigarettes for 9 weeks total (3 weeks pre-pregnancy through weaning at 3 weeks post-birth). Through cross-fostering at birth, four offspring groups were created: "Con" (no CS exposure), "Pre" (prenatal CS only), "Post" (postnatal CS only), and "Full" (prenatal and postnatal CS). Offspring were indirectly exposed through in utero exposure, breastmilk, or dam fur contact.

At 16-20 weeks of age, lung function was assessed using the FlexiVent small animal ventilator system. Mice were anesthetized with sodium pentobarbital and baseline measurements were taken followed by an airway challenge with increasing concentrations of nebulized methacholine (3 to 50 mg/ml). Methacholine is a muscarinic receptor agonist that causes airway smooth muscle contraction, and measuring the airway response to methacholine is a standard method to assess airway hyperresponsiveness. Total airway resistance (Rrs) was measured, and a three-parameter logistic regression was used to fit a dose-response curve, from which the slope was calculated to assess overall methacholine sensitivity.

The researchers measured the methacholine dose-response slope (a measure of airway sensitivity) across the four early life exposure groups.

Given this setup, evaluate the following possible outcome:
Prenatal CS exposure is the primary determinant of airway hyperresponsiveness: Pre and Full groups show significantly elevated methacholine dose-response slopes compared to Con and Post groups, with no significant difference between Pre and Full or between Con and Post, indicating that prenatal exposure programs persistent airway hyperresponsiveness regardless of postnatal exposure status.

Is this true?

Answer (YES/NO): NO